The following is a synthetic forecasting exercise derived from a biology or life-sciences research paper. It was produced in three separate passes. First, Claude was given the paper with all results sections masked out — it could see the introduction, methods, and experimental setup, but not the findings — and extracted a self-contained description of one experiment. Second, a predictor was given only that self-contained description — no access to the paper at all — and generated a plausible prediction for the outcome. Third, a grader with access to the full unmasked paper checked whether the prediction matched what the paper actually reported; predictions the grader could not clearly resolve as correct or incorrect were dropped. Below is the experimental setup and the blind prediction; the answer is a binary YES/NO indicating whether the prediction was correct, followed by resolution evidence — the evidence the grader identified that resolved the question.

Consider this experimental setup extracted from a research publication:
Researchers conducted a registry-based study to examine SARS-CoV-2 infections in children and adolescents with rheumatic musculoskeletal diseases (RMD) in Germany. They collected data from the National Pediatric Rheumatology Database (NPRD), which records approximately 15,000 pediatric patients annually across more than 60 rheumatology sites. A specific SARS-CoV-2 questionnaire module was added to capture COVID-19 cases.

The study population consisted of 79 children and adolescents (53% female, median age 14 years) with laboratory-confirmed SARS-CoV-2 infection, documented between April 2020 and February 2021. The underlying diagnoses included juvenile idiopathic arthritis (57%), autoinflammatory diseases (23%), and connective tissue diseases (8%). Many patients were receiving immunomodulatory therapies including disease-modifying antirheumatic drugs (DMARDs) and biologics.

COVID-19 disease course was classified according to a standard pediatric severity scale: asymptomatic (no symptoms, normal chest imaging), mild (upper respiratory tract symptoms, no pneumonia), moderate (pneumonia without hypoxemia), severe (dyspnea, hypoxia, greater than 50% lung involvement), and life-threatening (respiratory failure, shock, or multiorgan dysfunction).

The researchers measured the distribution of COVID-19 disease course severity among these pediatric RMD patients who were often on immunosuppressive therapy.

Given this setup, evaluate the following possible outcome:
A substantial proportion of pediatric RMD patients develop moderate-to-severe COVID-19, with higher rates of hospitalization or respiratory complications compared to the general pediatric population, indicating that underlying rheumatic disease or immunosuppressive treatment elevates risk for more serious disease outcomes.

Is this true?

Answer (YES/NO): NO